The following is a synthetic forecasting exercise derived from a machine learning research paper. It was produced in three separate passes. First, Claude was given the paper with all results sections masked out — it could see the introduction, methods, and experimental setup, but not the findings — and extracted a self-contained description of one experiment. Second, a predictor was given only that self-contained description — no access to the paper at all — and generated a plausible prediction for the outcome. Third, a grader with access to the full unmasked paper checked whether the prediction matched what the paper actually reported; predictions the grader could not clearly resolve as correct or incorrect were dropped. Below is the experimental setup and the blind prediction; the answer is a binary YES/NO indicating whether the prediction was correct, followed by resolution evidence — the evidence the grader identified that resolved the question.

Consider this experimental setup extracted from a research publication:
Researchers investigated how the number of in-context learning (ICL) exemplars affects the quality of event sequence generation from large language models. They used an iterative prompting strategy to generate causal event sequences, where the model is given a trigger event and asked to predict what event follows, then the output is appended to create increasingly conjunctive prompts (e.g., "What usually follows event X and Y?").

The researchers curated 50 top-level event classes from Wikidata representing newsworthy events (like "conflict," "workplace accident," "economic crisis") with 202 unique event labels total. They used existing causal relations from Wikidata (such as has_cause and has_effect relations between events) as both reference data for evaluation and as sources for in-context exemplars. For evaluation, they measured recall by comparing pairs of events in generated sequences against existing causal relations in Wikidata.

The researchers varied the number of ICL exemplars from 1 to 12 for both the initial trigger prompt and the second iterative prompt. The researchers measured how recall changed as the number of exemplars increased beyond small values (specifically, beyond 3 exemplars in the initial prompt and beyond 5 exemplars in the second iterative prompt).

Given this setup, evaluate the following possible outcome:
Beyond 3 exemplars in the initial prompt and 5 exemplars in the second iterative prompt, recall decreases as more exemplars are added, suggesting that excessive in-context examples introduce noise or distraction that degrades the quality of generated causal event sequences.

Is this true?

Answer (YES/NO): NO